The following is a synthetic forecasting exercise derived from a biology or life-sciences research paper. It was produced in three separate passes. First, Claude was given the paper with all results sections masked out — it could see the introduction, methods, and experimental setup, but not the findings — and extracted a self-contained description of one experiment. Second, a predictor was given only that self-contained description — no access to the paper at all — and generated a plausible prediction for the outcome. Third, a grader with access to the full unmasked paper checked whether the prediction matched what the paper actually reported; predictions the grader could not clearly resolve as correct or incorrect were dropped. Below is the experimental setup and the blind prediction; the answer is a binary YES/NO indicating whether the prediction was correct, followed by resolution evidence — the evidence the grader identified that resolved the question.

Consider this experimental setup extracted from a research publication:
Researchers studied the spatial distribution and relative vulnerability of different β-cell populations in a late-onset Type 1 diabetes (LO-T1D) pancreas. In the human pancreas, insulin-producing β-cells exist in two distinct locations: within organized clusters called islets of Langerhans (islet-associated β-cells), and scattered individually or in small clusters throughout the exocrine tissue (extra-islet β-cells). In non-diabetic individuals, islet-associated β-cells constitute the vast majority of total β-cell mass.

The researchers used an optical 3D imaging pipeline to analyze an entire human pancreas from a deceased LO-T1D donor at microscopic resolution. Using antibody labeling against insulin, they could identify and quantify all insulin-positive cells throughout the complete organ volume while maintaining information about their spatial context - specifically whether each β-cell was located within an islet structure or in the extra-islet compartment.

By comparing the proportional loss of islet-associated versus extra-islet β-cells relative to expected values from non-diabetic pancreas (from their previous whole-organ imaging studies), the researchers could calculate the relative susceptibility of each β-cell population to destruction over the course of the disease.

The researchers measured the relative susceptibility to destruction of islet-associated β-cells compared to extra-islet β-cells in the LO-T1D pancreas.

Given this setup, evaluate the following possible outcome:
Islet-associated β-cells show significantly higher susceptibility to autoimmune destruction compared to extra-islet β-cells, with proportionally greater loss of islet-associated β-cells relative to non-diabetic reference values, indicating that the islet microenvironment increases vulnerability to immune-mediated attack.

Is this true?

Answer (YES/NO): YES